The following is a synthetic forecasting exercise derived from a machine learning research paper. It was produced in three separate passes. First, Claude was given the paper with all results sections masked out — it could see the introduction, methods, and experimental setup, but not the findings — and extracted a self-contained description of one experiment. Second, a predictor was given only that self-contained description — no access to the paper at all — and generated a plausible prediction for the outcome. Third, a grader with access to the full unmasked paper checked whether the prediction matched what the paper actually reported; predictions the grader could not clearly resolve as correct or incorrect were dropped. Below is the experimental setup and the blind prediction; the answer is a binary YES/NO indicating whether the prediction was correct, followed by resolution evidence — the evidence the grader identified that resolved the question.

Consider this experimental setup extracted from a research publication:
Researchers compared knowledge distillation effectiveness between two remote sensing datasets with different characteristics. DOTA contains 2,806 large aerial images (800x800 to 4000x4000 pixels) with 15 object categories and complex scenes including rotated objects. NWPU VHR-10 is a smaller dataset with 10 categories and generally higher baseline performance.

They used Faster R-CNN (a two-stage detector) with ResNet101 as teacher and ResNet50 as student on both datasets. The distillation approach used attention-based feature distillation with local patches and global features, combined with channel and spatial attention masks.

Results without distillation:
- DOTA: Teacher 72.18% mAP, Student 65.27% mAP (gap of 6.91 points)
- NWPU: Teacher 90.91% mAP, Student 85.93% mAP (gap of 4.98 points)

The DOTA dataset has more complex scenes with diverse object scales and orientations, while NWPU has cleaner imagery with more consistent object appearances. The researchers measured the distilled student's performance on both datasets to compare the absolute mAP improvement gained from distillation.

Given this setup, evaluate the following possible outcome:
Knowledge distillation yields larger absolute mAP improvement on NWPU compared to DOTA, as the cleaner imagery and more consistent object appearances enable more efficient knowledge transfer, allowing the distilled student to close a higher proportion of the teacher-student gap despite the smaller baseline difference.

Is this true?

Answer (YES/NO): NO